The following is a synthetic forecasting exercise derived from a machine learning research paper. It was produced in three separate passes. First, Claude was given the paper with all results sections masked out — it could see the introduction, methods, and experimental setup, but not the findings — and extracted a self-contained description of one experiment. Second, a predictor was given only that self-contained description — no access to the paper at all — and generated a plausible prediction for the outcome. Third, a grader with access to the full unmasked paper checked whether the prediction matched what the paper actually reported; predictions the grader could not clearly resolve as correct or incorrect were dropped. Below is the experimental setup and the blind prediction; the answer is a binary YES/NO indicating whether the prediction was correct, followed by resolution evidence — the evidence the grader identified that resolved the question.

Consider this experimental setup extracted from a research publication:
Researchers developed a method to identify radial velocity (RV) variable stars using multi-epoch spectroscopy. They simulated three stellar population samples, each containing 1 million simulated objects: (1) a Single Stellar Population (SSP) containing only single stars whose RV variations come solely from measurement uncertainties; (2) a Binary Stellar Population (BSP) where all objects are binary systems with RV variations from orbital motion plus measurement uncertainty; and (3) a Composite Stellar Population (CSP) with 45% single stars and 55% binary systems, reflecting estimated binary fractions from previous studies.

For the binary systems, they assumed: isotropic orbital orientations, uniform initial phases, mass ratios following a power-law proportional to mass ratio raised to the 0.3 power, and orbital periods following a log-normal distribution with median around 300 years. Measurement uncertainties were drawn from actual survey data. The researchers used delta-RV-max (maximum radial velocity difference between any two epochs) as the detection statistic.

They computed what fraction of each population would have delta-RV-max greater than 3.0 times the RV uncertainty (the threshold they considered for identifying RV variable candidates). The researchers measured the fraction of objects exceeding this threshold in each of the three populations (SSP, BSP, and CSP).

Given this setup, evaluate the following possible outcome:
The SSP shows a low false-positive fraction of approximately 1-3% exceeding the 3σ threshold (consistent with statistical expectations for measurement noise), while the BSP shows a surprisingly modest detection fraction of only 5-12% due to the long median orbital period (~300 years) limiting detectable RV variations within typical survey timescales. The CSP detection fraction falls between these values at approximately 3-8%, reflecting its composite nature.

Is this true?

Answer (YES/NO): YES